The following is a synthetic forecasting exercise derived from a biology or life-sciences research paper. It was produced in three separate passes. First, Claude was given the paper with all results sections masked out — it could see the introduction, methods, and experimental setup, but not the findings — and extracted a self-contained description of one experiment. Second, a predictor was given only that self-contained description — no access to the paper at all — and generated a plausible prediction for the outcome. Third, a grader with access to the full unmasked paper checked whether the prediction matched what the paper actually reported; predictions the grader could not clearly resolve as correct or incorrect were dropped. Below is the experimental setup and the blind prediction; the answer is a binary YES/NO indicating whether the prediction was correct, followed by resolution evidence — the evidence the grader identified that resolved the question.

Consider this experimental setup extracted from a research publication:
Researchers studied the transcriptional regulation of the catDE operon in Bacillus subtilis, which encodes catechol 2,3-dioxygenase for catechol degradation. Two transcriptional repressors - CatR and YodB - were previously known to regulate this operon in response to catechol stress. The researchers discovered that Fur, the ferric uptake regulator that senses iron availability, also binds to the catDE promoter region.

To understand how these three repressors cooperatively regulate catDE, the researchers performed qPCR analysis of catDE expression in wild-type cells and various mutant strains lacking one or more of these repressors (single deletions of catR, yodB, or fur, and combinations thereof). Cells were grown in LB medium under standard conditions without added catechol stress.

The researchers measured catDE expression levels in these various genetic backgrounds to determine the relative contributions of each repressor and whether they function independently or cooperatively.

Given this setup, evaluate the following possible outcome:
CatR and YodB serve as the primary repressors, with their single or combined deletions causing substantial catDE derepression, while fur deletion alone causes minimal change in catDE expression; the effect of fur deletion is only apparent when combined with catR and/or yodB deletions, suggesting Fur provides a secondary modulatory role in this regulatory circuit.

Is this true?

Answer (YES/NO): NO